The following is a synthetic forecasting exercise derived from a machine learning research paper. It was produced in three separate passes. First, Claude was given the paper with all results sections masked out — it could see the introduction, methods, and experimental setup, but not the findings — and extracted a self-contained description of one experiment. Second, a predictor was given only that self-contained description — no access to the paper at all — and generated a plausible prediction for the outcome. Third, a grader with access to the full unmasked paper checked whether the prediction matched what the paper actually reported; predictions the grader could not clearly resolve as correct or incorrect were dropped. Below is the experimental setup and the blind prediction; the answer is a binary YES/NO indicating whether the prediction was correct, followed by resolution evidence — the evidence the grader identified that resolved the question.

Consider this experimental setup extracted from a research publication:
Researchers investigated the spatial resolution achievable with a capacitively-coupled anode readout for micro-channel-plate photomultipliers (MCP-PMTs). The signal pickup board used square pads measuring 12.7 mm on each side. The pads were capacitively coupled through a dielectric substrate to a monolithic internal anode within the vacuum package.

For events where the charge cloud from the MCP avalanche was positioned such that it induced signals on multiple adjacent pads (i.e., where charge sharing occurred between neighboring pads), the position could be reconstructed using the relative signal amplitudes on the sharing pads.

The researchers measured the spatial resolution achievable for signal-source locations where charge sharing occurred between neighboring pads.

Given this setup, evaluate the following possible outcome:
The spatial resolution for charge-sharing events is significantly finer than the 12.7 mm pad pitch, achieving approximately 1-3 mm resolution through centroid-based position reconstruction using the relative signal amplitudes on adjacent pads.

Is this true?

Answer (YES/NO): NO